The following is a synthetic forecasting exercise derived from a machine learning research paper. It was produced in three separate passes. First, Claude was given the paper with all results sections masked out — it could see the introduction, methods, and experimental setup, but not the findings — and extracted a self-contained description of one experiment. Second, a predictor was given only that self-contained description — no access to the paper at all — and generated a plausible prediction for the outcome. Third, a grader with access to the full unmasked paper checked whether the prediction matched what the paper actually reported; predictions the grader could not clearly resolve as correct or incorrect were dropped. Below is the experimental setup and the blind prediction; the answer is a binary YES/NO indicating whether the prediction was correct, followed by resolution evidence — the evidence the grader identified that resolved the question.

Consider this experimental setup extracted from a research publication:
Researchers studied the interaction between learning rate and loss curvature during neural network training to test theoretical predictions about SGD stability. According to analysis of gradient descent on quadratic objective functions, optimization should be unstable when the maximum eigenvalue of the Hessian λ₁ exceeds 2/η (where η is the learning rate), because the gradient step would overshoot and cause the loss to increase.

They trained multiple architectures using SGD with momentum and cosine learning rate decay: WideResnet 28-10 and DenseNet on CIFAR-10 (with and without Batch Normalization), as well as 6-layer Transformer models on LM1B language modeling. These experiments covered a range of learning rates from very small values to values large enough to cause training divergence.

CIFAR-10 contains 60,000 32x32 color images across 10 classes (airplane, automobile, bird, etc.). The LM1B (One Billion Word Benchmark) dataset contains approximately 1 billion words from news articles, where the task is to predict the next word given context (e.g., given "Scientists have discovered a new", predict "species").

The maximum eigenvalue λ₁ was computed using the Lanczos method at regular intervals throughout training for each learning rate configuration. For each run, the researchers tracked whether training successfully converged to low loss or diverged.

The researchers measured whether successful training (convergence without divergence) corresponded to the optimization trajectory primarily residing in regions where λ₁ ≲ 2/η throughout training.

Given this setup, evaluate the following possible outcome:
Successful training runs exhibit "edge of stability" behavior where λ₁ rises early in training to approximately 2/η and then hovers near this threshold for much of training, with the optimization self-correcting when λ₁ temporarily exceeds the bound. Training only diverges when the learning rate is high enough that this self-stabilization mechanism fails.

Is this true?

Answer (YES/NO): YES